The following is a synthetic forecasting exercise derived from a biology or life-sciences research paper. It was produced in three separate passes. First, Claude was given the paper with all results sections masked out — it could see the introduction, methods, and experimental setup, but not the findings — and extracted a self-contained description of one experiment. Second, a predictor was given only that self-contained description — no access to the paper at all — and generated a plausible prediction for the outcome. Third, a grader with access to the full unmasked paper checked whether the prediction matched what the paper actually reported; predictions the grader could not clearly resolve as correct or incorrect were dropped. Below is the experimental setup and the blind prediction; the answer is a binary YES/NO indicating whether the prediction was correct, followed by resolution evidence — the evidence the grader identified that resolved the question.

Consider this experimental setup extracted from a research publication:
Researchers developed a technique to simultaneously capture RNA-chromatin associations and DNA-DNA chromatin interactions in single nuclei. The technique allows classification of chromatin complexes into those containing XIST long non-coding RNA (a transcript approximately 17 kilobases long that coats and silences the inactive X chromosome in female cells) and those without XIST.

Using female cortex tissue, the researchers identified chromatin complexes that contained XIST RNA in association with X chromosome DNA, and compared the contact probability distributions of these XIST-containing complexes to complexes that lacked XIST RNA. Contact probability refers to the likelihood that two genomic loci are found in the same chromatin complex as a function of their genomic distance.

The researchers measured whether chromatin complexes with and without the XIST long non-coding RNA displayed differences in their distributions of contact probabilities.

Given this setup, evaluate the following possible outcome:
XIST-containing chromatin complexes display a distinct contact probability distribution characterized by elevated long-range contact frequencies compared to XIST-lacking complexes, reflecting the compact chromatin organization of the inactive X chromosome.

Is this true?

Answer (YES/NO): YES